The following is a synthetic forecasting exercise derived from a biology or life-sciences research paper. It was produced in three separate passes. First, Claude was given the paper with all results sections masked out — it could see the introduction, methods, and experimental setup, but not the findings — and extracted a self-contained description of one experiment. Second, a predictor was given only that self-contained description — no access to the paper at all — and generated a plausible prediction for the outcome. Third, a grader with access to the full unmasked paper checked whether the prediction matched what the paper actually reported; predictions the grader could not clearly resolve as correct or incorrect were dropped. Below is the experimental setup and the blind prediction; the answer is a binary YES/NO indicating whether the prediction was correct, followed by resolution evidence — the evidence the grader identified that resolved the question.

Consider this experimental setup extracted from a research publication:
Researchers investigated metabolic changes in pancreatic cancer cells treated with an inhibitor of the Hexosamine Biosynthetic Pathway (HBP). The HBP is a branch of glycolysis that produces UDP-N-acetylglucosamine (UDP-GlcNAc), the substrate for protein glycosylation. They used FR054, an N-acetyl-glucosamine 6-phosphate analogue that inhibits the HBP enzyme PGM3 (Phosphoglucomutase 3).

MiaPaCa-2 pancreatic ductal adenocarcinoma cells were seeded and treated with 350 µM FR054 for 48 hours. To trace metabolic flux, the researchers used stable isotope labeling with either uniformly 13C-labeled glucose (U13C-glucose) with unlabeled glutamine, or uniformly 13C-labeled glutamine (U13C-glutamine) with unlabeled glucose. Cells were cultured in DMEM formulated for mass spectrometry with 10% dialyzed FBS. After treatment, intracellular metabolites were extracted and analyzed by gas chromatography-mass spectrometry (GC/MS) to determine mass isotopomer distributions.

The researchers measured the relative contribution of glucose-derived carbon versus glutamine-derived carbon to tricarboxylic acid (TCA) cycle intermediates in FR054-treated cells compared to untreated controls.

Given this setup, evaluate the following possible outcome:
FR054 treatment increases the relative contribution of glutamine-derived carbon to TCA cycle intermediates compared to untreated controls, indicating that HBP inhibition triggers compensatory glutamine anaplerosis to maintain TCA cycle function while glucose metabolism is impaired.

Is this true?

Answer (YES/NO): YES